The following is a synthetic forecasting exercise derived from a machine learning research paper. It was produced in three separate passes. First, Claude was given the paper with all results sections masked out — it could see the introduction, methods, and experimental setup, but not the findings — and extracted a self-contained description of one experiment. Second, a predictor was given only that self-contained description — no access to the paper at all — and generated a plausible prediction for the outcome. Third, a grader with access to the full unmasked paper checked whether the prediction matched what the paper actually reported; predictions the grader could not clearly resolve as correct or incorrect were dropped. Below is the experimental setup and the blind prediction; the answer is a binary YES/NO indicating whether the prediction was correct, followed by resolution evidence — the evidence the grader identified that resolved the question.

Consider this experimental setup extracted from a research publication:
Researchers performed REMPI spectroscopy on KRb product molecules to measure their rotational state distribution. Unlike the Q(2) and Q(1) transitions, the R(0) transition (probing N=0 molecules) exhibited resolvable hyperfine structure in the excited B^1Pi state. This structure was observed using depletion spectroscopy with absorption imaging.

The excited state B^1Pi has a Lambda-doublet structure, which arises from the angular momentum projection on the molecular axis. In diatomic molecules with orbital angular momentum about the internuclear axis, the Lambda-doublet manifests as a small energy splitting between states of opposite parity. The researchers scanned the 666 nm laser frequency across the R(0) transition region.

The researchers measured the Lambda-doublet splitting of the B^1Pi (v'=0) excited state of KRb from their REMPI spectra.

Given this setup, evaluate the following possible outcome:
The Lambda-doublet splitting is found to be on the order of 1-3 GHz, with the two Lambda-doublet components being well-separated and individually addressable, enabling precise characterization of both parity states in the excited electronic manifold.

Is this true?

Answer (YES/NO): NO